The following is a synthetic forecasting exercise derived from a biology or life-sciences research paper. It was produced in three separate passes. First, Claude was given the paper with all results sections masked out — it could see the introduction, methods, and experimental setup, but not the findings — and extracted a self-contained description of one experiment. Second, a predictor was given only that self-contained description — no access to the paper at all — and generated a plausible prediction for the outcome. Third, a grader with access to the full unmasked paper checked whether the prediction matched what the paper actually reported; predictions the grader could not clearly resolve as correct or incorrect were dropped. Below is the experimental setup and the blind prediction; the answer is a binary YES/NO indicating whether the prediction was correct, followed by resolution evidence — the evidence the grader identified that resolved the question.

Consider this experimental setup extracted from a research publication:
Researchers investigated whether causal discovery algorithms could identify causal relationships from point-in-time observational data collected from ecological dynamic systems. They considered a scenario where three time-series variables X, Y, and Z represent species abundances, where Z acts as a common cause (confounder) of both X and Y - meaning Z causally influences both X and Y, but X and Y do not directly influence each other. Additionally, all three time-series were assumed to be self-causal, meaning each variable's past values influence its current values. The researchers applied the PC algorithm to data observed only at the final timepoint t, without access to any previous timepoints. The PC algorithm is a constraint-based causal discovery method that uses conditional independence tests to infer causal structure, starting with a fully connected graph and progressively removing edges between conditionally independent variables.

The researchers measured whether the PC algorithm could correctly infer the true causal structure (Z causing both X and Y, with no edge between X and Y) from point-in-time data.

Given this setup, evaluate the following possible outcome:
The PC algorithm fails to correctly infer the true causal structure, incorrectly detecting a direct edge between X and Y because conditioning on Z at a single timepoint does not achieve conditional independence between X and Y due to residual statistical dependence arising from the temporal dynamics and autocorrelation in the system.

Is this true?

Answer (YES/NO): YES